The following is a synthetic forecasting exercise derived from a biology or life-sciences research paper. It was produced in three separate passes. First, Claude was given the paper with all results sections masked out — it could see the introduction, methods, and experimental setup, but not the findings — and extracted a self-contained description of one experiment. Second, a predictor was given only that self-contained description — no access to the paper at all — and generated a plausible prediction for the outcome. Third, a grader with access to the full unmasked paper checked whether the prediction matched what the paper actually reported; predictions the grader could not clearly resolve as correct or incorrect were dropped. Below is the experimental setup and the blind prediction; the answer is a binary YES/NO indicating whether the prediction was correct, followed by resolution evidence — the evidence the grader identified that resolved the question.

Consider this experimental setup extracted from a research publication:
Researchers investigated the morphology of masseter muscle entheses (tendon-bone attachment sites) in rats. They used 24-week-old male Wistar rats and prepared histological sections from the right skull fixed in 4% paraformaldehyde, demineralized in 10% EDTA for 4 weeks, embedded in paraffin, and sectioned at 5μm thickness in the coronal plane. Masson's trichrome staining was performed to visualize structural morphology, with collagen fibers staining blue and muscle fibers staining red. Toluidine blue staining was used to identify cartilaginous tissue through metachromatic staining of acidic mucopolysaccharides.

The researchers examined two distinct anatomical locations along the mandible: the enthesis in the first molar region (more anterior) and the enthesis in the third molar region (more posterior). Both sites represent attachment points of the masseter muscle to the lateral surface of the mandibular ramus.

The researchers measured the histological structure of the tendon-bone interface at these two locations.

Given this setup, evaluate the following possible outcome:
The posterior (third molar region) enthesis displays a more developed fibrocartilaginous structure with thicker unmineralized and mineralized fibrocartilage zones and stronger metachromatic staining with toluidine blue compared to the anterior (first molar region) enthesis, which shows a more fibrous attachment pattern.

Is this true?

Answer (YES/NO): NO